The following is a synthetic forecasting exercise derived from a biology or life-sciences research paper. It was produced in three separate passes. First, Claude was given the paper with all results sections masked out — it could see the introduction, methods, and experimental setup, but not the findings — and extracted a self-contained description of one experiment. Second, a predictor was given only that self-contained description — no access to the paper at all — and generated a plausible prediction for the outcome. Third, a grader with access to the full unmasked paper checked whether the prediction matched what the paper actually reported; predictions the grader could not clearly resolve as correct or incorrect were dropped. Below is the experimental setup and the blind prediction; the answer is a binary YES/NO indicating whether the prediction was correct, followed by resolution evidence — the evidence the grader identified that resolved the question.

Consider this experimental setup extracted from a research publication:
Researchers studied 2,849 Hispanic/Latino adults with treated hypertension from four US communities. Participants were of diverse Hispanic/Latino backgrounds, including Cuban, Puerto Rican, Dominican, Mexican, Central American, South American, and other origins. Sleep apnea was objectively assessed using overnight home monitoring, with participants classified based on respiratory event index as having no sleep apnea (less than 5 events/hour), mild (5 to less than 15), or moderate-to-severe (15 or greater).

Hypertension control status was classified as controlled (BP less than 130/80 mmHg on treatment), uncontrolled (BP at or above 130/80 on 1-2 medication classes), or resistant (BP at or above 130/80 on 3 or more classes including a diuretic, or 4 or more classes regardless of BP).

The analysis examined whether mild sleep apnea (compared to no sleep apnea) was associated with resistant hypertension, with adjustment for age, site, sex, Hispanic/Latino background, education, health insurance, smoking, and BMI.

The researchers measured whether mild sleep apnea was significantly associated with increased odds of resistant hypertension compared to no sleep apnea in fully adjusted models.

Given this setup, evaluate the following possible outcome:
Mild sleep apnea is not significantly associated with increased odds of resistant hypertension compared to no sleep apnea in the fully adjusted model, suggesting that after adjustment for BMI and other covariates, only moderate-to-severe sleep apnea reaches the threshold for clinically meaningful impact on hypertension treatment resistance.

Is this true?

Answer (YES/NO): YES